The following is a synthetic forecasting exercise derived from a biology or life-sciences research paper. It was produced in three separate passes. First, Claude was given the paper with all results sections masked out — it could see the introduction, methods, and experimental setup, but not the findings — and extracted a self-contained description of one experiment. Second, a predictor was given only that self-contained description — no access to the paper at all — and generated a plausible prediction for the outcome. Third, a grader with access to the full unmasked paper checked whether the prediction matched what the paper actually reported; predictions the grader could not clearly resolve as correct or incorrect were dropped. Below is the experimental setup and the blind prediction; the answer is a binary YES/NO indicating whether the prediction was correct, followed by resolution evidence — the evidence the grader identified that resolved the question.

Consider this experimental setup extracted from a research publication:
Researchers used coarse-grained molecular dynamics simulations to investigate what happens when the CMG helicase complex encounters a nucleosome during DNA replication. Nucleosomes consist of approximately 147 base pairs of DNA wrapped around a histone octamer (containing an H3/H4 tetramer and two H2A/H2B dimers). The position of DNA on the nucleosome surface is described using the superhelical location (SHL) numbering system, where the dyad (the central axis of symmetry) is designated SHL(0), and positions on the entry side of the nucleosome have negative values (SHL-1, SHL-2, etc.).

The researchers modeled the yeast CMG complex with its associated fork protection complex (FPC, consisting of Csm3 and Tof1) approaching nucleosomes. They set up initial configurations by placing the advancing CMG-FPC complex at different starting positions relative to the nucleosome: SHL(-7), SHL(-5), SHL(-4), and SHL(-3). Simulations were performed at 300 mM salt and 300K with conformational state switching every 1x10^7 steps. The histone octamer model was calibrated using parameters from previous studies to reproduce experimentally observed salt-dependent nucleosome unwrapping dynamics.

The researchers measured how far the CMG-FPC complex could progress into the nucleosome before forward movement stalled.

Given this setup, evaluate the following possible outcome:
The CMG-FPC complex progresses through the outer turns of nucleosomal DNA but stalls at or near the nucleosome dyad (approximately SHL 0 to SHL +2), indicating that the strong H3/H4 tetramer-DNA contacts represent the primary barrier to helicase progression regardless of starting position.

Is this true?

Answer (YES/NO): NO